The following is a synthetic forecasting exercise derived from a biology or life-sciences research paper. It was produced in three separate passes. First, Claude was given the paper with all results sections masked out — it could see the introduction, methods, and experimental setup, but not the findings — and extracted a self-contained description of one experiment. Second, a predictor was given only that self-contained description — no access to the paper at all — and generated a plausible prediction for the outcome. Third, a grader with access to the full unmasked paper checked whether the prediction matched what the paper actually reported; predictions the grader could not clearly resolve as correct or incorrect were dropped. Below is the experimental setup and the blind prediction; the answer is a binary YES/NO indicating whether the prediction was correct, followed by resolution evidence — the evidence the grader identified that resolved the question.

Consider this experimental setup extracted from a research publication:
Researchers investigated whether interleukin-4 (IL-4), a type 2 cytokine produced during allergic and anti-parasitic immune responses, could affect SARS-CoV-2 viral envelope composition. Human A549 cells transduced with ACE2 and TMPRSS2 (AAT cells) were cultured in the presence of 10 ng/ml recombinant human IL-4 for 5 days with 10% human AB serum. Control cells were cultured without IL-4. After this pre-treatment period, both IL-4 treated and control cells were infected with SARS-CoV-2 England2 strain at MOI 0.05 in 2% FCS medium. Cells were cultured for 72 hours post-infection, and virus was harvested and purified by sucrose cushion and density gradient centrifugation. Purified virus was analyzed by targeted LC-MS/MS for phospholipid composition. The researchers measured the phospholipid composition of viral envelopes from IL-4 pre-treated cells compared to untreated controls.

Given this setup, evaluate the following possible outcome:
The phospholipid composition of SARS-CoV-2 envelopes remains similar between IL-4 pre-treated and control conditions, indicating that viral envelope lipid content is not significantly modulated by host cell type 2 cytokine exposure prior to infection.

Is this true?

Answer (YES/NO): NO